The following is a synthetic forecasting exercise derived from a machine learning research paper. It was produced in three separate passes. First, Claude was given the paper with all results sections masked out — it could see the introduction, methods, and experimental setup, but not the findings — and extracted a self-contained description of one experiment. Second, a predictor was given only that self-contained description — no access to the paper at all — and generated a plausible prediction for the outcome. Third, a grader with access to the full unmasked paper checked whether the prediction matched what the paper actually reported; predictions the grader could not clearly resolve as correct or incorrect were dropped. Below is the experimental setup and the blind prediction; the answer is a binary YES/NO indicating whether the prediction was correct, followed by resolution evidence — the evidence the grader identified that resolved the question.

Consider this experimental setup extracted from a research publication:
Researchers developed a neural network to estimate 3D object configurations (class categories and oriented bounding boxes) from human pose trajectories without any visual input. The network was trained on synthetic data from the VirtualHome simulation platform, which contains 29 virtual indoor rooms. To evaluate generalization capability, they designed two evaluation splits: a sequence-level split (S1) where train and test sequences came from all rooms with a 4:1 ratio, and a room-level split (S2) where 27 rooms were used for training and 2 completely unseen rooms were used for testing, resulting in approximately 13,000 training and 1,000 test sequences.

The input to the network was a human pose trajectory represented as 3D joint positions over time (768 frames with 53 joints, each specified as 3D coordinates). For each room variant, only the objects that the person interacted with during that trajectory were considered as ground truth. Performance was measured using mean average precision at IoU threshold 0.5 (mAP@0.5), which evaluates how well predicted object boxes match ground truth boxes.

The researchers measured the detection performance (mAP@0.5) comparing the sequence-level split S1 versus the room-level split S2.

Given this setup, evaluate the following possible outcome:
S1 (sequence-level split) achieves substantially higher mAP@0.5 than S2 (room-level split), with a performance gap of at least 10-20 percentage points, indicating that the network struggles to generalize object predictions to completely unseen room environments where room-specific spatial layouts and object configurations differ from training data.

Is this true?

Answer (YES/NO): NO